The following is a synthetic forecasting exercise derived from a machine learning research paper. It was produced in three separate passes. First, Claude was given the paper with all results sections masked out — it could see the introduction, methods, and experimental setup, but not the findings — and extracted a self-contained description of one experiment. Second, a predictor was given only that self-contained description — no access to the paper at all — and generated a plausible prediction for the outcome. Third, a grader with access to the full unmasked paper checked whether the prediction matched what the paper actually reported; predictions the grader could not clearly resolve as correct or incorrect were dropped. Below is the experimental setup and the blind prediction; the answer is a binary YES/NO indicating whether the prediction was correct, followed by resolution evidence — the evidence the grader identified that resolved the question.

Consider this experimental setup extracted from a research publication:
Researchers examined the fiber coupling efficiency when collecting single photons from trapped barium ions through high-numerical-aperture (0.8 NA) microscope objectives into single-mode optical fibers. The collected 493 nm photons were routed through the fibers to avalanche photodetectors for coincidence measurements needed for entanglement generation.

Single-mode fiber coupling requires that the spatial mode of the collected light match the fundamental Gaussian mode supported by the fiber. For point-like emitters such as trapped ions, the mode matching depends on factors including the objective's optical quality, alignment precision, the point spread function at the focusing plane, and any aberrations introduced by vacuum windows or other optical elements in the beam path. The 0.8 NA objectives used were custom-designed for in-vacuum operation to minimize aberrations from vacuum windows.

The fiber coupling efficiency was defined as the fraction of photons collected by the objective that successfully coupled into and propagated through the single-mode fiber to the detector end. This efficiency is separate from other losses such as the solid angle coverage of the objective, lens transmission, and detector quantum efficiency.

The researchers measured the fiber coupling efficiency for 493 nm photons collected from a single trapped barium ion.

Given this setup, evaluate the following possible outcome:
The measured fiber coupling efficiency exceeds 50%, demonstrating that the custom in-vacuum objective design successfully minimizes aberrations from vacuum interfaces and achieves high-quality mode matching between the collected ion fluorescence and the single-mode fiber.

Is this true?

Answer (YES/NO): NO